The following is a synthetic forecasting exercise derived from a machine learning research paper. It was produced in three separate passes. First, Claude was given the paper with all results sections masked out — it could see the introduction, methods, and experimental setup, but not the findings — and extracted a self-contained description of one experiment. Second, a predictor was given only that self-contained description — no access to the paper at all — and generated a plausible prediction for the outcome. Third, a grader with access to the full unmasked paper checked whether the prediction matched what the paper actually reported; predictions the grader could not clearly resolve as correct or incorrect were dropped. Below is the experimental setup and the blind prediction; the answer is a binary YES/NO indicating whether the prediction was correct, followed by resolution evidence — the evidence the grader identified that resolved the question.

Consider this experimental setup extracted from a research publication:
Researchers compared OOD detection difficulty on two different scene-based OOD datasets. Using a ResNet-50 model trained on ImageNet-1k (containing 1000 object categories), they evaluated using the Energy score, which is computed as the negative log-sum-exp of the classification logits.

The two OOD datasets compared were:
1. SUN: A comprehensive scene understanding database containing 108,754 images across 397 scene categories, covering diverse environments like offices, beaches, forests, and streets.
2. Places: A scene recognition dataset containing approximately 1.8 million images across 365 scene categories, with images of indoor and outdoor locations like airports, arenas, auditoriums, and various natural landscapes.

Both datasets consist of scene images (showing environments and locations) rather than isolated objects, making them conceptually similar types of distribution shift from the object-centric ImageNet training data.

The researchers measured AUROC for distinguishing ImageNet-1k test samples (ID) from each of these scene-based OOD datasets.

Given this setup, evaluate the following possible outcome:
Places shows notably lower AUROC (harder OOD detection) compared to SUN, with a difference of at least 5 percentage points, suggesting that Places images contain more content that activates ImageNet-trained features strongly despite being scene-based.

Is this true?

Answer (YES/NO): NO